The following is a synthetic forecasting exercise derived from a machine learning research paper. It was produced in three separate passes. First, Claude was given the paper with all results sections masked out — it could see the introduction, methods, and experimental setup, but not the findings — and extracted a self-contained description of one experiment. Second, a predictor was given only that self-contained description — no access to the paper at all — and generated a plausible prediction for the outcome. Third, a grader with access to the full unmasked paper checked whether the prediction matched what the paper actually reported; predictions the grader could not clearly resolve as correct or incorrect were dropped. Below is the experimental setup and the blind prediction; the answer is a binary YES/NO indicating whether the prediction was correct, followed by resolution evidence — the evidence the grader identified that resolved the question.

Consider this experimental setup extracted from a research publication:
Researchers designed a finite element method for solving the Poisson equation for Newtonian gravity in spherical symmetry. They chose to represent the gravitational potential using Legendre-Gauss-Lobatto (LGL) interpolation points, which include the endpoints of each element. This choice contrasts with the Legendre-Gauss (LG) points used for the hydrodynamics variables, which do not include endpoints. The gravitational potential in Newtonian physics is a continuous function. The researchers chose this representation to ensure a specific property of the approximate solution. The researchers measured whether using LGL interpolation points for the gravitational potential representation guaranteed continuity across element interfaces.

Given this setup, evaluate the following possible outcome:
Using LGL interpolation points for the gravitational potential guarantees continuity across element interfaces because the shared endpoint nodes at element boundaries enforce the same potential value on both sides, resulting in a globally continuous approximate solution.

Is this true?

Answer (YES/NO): YES